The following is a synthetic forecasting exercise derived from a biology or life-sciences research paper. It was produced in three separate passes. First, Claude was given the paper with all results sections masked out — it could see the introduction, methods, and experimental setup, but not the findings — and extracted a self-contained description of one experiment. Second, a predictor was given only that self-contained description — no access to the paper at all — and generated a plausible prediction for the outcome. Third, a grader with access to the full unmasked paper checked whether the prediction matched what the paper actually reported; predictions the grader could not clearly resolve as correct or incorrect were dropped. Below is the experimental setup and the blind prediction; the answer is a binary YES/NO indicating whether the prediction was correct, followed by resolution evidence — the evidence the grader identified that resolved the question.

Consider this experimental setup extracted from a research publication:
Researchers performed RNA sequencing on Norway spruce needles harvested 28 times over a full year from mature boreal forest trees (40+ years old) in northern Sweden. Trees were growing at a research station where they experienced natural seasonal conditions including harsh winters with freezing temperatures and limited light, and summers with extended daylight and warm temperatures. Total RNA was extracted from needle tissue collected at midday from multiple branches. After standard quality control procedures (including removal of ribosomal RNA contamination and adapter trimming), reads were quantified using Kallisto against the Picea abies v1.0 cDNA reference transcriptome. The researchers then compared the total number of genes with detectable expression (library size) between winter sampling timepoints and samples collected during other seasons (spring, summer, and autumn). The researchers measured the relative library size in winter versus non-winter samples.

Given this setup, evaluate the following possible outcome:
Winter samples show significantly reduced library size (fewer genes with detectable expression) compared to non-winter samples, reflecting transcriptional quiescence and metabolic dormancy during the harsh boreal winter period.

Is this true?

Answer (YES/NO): YES